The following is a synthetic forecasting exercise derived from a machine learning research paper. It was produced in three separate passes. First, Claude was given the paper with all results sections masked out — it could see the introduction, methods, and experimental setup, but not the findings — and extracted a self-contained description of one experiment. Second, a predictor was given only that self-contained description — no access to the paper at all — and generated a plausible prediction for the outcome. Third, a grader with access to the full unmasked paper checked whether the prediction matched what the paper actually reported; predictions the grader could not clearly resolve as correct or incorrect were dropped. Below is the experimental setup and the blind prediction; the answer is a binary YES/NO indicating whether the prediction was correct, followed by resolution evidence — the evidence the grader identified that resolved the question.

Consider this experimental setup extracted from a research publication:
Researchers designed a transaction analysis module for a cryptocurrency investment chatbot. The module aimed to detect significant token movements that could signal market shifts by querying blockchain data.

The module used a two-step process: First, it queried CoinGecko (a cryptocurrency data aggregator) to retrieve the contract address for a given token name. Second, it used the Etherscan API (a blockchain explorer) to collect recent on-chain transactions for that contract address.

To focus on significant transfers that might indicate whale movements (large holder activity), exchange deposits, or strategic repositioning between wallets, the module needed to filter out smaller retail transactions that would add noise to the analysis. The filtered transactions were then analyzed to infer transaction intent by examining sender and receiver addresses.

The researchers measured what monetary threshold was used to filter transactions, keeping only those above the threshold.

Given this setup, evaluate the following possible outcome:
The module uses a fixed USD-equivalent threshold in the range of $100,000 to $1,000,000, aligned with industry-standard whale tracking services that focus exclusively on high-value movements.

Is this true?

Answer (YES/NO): YES